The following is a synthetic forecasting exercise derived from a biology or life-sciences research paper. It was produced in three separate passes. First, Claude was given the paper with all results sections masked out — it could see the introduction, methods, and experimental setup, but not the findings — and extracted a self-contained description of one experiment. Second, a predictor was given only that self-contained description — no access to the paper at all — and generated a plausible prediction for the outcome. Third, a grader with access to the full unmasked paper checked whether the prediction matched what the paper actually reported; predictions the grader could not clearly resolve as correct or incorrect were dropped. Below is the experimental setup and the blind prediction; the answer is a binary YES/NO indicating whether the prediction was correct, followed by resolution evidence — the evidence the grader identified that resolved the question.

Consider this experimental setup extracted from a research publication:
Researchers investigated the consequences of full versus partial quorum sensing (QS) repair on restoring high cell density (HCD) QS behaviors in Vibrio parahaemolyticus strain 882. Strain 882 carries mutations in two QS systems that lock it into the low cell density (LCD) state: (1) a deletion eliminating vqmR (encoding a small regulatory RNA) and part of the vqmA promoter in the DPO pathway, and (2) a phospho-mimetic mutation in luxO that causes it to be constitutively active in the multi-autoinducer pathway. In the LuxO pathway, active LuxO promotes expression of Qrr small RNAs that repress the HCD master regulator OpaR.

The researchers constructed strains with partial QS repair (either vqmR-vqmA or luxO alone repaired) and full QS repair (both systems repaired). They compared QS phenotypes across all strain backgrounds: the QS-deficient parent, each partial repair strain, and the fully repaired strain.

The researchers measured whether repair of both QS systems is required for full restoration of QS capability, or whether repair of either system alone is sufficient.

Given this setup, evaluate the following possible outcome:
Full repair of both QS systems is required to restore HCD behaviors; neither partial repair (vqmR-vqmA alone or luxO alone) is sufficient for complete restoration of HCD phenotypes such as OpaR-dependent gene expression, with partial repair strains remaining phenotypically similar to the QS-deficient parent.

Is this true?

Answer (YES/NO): NO